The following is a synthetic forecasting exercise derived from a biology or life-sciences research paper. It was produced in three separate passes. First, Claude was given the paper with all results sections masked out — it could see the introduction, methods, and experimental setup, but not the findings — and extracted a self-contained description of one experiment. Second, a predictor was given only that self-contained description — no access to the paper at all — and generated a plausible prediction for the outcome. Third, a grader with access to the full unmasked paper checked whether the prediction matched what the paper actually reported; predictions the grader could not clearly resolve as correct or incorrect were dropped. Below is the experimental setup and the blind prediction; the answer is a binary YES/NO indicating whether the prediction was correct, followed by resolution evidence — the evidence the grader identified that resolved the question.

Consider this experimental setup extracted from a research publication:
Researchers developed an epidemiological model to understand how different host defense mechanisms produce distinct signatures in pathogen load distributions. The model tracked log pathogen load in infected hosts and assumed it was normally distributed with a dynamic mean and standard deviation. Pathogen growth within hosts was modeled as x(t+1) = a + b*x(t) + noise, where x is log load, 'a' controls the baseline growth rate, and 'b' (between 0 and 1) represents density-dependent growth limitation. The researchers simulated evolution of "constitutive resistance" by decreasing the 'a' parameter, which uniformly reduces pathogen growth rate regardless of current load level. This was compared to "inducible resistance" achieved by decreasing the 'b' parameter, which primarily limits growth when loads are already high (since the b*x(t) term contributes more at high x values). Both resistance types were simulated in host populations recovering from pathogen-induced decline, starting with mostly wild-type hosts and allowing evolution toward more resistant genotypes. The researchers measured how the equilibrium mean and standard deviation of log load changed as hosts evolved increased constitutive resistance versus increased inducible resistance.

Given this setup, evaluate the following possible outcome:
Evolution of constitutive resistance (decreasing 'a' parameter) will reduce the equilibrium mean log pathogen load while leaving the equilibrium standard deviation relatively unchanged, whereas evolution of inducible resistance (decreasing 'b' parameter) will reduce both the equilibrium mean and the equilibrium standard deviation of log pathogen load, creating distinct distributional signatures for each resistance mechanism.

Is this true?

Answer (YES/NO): NO